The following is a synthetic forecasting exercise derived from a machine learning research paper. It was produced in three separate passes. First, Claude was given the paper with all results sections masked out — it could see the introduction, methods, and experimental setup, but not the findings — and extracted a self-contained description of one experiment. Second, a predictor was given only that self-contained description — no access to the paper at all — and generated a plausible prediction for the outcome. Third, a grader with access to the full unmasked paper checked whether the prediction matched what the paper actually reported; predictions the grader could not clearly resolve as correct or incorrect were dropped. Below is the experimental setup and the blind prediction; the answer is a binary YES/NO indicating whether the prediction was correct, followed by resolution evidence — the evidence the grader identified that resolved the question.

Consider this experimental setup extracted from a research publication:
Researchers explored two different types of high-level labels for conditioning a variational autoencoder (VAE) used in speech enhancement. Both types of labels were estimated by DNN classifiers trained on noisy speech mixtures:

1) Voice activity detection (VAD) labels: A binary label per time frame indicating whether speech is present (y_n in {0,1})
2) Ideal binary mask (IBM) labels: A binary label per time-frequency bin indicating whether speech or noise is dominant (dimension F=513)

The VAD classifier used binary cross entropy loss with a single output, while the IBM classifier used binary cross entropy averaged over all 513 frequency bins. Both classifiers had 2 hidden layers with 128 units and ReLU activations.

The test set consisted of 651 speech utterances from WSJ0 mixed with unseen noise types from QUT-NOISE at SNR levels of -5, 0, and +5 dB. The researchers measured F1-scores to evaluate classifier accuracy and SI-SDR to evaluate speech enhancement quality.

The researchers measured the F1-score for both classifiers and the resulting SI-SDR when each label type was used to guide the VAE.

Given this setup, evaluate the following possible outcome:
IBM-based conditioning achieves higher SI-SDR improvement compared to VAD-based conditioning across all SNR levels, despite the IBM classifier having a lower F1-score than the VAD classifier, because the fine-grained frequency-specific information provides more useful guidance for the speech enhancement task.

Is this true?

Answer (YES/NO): YES